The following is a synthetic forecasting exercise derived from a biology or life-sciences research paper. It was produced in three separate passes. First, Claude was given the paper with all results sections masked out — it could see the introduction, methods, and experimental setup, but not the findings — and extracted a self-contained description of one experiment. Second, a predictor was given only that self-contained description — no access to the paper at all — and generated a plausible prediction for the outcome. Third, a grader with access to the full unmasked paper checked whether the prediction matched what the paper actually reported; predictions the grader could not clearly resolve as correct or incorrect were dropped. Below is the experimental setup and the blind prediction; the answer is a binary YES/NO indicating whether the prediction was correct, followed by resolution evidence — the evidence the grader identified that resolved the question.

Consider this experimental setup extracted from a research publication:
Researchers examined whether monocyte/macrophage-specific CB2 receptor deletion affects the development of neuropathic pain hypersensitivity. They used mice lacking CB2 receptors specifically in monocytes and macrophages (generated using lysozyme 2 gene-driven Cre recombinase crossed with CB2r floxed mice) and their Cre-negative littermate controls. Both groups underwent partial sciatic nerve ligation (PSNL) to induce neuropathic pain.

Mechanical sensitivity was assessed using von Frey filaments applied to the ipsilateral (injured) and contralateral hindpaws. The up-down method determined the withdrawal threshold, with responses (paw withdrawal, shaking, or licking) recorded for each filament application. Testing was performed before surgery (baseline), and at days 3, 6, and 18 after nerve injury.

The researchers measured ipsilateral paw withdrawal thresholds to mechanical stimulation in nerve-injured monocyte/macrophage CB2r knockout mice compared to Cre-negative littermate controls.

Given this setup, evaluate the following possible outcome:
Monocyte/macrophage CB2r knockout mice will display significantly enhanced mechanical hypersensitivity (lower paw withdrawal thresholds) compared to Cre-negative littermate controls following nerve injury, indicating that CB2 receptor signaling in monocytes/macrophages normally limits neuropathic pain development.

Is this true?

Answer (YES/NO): NO